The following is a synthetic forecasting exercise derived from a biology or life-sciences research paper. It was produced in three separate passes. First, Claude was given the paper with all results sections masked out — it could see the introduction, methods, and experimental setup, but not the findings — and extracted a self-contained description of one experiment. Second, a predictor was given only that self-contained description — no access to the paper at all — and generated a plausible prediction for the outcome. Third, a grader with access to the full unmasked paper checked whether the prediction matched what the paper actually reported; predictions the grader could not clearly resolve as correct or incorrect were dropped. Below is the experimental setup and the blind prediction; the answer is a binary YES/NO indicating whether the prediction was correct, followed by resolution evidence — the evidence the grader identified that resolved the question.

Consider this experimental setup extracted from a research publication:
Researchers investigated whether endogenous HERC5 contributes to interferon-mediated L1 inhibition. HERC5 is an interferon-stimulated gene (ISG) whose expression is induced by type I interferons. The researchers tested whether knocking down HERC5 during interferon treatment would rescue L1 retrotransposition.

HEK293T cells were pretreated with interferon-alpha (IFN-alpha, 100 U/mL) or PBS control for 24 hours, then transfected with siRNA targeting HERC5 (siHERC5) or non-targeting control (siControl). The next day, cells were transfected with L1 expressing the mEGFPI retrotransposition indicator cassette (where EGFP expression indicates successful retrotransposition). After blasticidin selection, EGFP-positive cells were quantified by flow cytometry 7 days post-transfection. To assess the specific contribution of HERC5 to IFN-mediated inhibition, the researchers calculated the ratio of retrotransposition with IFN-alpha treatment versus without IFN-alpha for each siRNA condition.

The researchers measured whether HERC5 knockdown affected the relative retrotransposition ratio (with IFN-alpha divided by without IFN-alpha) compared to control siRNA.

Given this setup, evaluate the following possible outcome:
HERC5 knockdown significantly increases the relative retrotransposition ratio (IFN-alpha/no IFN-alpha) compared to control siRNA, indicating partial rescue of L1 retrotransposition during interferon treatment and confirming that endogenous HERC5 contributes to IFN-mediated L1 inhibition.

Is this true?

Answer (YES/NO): YES